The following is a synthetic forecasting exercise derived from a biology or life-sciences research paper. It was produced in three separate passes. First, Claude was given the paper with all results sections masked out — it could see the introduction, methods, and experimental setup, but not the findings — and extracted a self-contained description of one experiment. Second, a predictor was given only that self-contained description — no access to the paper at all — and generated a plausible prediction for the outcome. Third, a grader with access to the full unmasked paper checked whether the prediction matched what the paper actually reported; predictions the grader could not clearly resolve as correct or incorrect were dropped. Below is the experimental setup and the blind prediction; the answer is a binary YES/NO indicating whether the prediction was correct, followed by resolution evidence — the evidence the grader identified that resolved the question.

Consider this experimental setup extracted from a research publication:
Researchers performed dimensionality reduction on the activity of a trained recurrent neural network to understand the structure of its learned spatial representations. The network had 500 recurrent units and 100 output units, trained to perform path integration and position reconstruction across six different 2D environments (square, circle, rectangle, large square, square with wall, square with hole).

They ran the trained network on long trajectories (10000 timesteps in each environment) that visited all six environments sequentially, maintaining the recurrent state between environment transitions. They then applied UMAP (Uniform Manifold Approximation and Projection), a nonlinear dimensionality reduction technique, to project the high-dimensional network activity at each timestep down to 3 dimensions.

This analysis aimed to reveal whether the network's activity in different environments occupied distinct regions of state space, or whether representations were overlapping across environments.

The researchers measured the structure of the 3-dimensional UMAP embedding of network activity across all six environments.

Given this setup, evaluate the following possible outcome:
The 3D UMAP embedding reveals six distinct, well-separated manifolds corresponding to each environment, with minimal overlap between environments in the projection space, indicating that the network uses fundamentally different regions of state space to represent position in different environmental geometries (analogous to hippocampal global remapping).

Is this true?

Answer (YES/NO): NO